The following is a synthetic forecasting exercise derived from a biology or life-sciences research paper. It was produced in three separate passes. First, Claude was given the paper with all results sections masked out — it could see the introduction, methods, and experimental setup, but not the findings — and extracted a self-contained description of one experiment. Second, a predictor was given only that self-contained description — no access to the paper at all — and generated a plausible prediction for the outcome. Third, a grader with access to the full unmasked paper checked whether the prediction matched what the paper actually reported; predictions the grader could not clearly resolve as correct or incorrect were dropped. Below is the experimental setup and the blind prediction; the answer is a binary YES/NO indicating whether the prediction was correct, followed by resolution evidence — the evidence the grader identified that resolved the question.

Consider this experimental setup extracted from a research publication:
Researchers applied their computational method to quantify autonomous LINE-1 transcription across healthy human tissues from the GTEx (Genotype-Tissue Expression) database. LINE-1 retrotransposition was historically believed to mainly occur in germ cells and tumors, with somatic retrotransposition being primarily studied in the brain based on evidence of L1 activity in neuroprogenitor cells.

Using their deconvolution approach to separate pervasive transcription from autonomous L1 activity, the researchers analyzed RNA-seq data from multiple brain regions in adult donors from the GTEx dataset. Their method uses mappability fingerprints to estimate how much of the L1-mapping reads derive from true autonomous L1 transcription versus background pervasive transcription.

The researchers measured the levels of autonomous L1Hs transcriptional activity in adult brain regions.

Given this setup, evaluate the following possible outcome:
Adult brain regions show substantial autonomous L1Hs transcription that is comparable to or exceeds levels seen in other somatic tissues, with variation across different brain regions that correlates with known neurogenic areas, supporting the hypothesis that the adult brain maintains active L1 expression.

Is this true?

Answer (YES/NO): NO